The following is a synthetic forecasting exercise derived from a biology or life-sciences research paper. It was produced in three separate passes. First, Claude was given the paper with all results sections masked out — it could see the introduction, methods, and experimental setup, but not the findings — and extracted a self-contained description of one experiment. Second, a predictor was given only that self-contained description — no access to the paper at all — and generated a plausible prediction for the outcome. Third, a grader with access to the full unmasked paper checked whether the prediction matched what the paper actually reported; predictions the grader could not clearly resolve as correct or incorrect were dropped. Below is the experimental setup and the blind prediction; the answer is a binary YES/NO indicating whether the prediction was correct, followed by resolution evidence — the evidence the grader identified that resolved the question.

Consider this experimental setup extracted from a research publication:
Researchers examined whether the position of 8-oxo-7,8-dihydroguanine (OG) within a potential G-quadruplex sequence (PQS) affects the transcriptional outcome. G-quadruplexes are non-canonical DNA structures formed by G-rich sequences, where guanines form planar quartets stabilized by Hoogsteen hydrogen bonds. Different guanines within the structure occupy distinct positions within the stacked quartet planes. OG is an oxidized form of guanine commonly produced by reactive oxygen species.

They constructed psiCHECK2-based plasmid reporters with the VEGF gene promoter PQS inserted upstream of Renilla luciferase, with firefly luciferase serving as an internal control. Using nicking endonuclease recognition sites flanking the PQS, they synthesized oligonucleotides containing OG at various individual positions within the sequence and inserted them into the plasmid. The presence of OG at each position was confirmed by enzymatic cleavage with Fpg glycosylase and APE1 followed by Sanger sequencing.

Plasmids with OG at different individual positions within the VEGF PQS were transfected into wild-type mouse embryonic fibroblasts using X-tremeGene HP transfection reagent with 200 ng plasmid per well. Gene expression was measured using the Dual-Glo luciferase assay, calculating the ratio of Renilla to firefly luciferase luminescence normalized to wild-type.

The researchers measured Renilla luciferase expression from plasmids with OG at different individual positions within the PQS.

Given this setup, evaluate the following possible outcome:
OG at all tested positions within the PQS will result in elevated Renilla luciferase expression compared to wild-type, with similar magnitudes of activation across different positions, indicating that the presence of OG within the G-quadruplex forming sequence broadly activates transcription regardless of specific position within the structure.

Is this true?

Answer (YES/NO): YES